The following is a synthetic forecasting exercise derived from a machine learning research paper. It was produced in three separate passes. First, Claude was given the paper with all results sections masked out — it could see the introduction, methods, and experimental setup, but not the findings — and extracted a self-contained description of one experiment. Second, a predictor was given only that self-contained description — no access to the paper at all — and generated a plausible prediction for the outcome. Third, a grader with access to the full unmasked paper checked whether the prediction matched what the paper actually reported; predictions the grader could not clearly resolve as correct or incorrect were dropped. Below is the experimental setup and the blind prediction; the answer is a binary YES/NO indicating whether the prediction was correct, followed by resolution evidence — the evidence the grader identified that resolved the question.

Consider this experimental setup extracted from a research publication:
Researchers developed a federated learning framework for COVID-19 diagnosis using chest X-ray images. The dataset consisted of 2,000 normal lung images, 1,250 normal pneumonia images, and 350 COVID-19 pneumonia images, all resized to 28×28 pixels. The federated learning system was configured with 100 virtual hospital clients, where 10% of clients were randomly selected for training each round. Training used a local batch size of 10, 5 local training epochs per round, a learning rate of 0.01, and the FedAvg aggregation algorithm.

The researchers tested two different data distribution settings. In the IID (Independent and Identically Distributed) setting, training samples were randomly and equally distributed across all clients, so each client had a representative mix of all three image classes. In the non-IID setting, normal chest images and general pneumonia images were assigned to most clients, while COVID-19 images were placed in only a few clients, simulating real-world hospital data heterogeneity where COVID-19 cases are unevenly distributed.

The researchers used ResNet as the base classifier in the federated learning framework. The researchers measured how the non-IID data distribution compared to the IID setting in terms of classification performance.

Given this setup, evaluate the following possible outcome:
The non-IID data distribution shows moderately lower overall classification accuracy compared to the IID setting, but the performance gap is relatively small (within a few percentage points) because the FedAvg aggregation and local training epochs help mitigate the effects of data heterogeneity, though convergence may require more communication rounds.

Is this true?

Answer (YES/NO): NO